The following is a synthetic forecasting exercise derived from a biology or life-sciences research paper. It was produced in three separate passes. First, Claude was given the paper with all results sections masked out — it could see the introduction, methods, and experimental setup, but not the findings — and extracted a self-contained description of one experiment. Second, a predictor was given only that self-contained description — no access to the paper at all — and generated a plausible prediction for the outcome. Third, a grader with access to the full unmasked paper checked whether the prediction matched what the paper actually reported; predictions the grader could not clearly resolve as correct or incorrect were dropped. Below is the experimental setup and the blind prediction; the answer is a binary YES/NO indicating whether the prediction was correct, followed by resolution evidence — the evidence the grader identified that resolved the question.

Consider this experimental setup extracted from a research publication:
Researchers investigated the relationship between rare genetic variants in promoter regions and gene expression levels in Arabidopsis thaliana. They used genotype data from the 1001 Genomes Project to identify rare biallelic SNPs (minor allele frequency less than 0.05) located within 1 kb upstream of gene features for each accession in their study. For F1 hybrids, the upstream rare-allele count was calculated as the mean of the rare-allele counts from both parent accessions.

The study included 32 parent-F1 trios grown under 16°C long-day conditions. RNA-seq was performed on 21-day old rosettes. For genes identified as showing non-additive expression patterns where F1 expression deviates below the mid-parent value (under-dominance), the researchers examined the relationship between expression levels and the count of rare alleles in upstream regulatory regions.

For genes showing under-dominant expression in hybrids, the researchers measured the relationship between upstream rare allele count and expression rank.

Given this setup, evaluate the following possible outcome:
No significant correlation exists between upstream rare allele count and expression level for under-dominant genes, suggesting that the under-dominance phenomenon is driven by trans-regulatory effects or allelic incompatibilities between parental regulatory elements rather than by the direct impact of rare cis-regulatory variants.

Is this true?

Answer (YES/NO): NO